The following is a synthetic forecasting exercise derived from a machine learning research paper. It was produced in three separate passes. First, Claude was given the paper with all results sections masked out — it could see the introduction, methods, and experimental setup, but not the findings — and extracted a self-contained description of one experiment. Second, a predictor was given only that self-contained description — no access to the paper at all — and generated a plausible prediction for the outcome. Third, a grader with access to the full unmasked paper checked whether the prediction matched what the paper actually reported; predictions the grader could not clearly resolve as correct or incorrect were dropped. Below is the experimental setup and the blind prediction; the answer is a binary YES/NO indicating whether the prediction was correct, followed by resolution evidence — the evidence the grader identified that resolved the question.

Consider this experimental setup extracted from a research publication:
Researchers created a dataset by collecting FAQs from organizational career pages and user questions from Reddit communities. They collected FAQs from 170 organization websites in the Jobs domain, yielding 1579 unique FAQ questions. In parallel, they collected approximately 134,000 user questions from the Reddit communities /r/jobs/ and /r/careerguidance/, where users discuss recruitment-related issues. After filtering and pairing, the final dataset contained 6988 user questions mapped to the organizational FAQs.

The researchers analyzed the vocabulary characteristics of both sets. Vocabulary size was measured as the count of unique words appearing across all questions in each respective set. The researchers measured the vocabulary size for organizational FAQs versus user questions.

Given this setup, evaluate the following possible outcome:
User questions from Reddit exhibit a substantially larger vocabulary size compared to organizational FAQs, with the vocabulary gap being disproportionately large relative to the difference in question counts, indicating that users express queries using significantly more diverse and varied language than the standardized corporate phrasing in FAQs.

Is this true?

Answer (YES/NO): NO